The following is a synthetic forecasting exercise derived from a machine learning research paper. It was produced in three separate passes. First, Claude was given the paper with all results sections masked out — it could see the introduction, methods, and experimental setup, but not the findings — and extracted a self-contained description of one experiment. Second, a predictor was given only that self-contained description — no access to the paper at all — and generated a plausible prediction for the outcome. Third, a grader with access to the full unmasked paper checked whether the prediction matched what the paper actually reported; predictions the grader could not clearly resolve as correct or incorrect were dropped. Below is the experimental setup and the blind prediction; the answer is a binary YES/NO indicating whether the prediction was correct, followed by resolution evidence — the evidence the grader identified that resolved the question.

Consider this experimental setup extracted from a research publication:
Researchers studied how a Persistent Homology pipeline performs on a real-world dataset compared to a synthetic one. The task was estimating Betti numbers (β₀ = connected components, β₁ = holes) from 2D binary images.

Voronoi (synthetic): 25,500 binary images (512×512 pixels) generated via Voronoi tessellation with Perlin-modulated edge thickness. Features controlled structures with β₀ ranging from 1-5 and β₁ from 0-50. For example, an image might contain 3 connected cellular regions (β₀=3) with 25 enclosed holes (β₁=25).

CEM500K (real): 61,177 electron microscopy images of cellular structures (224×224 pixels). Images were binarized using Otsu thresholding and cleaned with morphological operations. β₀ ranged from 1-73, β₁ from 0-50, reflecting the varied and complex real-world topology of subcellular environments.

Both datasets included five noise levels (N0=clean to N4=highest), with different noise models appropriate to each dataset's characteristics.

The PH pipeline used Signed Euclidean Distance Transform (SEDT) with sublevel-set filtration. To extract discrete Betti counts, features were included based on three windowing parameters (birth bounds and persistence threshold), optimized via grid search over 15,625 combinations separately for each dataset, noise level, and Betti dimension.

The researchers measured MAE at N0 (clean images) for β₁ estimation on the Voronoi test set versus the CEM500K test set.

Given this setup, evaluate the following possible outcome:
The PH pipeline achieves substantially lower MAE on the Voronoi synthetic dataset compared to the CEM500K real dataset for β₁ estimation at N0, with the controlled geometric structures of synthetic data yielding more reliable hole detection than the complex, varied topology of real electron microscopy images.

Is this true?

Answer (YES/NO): NO